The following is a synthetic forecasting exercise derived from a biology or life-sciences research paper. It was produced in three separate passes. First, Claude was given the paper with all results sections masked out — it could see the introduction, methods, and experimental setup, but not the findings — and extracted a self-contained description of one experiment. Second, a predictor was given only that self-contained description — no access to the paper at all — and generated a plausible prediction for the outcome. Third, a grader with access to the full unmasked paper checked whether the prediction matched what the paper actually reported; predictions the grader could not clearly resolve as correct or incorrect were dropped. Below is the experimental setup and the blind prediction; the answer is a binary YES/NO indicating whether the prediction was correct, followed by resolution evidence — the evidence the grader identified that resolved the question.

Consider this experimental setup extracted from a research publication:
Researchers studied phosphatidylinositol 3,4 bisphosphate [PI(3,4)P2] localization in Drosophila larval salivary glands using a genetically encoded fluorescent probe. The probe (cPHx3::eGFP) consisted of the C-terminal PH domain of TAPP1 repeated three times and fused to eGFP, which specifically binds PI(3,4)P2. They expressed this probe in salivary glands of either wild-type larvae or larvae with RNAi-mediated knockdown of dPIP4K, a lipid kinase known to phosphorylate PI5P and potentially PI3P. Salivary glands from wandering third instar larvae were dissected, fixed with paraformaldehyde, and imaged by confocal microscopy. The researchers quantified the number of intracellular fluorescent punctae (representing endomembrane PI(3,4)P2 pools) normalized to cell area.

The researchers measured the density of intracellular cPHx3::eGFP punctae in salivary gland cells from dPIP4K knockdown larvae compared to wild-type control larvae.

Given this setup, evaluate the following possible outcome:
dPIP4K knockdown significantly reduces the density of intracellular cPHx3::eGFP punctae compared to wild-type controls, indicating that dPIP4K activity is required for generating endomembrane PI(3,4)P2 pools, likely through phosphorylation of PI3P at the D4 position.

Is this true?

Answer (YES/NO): NO